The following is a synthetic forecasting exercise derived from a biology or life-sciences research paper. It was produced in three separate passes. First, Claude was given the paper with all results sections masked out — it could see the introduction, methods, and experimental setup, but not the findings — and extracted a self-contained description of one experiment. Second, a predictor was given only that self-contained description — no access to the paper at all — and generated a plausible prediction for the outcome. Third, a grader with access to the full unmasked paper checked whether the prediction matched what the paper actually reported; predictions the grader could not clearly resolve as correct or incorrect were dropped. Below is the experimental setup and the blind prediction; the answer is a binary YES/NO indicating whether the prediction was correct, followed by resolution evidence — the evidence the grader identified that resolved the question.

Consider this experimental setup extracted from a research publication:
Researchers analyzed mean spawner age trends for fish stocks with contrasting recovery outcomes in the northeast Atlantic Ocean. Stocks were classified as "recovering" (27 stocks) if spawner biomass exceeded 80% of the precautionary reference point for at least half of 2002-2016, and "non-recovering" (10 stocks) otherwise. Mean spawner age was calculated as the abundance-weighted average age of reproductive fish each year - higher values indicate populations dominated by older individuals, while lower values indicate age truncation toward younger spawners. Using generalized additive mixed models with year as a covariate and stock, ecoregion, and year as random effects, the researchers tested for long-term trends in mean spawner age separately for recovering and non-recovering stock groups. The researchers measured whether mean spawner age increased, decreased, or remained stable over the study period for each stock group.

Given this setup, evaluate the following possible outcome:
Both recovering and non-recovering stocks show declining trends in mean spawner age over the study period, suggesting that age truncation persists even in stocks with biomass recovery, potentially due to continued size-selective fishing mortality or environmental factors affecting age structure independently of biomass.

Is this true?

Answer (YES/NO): NO